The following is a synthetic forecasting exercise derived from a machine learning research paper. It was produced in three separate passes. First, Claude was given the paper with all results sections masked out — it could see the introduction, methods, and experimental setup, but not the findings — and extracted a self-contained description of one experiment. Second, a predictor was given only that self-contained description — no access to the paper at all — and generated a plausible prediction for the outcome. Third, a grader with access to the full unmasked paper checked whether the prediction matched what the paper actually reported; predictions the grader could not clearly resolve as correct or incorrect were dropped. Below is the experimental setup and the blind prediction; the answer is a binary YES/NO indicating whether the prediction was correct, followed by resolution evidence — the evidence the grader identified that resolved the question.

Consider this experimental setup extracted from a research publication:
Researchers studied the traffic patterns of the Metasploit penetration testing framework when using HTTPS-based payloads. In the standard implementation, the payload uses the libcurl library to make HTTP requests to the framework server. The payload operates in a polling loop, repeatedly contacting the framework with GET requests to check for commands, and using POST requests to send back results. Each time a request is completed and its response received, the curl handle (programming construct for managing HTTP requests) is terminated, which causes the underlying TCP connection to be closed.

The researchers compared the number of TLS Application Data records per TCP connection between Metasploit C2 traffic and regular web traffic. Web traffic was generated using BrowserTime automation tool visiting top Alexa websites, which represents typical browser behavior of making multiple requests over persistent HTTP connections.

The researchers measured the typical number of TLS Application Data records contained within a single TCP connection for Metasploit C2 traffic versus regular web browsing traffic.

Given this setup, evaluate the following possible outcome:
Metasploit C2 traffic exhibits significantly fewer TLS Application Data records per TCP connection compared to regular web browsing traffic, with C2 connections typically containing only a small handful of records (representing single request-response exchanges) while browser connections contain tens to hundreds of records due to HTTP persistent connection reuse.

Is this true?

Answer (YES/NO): NO